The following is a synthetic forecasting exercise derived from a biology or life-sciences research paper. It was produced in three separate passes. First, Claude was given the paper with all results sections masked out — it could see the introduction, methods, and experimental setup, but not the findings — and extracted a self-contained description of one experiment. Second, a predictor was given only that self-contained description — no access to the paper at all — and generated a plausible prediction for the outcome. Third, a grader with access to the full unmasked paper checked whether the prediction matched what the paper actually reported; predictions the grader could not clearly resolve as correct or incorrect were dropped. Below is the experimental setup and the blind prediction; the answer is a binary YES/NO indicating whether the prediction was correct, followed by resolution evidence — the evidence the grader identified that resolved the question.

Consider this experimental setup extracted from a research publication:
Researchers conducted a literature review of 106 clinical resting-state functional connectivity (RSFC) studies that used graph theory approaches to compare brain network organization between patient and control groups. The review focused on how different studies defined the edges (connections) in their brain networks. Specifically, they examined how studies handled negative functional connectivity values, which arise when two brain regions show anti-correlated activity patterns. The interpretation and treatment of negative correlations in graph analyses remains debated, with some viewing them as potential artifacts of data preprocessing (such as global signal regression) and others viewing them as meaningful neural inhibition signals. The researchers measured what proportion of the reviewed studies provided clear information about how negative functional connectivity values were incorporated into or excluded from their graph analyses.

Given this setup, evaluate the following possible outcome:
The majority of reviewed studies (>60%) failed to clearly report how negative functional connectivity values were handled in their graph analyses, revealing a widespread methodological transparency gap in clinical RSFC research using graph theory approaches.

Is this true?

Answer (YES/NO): NO